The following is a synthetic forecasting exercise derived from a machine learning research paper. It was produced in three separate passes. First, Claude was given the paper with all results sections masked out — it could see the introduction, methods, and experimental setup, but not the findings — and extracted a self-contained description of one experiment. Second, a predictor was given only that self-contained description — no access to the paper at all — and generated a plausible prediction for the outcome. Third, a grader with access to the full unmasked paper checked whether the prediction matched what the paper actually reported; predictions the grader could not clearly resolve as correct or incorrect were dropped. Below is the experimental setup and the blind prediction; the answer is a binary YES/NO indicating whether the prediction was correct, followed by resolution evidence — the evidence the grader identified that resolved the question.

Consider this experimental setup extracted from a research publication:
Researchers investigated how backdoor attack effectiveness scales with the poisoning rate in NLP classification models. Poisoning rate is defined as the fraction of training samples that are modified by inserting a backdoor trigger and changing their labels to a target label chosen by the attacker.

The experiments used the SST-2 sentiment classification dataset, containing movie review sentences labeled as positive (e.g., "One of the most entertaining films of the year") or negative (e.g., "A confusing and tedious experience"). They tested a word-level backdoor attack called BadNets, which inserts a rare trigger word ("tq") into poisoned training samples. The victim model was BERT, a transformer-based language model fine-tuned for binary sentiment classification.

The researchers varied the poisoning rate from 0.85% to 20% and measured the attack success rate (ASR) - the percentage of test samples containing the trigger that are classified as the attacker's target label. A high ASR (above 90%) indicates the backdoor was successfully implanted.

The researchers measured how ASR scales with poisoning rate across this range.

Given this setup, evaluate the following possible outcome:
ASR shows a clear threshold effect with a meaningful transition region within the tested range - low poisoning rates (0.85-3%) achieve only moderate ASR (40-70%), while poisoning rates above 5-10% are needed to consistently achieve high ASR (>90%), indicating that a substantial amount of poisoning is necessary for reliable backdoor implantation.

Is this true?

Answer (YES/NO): NO